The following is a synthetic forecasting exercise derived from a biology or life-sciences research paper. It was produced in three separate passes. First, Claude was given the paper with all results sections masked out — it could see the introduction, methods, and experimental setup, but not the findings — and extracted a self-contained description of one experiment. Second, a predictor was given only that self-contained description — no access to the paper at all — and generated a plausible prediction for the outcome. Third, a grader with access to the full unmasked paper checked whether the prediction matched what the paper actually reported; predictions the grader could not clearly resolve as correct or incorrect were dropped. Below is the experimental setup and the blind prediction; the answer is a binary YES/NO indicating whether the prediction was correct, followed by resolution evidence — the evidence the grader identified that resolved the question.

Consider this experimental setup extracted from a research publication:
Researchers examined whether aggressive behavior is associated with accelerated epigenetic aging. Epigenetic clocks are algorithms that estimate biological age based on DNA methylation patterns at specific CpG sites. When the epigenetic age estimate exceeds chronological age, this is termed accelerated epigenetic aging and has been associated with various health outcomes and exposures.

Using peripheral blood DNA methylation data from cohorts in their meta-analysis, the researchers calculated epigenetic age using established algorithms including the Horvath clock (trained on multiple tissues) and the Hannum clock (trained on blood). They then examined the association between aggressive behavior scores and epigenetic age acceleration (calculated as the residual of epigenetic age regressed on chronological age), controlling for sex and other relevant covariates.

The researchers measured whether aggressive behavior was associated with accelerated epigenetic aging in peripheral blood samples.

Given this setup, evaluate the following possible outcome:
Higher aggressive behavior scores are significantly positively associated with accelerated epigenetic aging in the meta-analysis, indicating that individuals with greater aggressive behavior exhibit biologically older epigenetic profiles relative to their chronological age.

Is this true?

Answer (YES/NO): NO